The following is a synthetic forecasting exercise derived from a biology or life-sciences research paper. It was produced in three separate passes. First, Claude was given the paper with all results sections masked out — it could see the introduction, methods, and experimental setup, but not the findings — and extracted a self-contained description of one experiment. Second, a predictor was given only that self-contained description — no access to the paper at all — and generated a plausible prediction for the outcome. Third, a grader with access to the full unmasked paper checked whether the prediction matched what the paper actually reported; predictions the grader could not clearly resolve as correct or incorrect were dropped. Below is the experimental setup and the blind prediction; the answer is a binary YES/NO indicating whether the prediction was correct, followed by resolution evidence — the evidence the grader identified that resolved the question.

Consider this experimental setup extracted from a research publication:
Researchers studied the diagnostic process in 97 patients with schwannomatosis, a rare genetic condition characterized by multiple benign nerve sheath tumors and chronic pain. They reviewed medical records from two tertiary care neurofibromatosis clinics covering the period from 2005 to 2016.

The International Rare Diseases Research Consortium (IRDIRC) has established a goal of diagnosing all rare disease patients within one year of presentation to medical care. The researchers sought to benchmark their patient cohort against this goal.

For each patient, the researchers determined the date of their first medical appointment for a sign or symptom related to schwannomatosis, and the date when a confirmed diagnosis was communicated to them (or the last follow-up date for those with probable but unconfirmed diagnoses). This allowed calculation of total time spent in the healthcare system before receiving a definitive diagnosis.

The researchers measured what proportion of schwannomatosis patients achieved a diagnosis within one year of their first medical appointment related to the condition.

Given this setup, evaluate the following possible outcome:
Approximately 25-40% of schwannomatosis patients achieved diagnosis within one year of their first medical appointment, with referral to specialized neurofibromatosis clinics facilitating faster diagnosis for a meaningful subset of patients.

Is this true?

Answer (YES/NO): NO